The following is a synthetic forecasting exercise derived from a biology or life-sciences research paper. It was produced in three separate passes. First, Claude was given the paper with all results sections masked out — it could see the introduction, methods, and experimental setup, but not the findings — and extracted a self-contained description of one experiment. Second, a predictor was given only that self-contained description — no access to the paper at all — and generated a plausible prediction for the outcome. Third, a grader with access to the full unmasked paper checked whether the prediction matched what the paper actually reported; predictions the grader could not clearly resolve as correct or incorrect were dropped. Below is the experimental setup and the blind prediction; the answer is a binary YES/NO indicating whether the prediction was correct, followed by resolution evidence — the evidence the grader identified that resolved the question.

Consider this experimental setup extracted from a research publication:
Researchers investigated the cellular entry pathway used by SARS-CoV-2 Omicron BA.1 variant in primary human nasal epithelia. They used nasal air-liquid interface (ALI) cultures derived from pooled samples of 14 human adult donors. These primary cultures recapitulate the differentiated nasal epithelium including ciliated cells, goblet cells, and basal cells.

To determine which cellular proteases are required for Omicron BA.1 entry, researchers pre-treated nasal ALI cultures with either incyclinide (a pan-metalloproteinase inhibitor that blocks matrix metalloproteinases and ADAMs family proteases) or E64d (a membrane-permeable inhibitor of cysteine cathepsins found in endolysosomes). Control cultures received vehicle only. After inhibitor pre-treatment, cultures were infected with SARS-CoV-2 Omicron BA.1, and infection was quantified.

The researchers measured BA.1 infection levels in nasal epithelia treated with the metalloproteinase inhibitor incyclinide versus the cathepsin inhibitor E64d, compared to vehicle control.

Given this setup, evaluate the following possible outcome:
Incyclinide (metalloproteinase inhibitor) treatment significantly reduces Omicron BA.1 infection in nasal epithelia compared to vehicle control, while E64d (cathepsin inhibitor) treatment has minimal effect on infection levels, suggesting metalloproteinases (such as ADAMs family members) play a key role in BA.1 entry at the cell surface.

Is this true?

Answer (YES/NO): NO